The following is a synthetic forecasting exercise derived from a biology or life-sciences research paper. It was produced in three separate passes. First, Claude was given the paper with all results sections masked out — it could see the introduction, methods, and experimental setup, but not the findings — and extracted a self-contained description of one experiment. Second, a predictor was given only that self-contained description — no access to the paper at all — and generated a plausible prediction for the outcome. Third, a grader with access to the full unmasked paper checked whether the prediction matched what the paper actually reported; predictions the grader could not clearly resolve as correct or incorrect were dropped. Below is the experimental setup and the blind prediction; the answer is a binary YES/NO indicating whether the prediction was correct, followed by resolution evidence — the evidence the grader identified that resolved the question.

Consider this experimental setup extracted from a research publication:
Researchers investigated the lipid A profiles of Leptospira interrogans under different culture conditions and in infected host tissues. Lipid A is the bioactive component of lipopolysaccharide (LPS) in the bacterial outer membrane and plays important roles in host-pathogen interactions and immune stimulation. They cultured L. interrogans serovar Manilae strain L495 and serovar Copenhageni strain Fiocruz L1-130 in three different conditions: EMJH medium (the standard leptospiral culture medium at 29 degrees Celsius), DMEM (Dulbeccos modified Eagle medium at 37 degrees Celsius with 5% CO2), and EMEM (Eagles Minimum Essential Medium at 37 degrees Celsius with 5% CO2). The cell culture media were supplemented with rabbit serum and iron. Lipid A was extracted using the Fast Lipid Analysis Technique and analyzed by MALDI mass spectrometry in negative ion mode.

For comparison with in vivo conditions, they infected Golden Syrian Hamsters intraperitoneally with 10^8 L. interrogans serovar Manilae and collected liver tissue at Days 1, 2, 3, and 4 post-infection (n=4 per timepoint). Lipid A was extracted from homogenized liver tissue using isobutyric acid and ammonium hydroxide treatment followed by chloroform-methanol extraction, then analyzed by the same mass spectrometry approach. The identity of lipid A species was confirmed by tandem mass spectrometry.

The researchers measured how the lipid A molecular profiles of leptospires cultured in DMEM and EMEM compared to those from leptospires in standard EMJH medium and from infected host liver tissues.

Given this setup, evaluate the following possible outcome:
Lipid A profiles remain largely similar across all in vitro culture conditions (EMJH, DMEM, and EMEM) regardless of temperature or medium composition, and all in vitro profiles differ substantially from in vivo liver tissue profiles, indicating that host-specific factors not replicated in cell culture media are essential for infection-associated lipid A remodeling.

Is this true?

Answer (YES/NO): NO